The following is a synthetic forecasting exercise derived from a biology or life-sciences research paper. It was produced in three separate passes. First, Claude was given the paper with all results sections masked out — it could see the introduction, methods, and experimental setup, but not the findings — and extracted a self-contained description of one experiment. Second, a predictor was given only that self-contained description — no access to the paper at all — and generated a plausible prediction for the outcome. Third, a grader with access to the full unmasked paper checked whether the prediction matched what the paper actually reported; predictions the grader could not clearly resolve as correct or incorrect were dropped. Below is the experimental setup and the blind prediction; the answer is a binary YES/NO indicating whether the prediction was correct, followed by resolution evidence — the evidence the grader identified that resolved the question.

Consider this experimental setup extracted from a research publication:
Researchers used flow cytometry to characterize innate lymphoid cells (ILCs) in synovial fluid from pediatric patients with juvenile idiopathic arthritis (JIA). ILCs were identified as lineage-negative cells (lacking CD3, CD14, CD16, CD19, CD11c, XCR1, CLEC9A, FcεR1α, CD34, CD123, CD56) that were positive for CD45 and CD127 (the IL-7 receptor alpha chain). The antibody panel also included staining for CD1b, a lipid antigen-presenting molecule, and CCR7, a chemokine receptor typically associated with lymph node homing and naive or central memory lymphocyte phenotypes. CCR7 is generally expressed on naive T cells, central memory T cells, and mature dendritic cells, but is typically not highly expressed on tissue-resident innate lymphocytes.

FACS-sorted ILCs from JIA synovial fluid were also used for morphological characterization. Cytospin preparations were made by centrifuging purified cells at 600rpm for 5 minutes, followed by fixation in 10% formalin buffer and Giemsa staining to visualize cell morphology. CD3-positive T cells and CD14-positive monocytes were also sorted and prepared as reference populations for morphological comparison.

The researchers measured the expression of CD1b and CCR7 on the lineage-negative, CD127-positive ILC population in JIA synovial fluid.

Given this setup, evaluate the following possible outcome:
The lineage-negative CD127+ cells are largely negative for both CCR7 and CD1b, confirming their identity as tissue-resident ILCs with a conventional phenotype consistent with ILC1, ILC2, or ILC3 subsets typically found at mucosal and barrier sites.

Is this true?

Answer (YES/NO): NO